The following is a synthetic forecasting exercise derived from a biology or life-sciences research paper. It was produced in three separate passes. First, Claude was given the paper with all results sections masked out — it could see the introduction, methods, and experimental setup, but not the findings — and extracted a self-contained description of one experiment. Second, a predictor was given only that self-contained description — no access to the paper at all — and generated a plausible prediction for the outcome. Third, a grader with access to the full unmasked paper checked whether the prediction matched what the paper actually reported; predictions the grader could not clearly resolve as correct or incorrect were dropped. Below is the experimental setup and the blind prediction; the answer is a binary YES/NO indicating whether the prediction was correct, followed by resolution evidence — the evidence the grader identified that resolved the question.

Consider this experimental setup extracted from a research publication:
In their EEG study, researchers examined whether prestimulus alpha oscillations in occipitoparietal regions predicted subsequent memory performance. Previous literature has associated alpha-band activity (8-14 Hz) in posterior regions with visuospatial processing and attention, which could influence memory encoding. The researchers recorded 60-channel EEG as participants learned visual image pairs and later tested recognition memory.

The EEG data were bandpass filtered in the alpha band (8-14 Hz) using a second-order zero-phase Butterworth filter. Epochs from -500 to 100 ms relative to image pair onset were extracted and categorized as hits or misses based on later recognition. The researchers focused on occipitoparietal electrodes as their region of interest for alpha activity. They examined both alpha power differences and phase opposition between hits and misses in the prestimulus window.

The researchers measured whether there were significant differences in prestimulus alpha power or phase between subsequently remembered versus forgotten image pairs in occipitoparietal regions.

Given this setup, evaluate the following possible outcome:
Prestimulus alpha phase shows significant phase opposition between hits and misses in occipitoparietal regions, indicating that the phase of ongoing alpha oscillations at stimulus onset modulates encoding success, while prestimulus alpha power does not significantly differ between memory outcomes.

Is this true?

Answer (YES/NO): NO